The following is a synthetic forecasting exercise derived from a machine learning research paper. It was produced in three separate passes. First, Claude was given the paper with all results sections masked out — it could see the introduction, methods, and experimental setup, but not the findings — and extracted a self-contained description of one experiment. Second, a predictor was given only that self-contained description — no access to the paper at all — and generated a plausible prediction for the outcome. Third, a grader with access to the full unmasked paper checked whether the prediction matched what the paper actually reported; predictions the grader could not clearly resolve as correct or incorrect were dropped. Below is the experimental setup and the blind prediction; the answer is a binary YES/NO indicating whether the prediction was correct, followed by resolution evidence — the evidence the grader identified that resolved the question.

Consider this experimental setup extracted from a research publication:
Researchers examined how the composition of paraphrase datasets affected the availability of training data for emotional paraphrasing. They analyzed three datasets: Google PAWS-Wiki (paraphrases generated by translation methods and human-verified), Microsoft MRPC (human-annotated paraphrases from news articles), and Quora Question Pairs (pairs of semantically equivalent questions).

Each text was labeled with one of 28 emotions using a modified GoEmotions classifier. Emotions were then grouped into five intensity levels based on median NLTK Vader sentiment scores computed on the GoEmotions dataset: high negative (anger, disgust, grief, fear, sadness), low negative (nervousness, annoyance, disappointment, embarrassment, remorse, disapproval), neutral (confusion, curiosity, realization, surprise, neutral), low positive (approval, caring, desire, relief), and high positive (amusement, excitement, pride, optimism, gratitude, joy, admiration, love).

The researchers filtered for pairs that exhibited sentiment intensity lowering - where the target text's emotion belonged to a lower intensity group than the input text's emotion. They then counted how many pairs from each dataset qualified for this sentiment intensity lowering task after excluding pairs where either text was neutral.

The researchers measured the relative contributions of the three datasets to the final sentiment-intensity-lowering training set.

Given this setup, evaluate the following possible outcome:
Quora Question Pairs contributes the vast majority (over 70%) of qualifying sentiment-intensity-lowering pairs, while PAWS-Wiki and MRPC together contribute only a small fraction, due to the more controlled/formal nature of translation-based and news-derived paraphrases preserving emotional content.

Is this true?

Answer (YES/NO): YES